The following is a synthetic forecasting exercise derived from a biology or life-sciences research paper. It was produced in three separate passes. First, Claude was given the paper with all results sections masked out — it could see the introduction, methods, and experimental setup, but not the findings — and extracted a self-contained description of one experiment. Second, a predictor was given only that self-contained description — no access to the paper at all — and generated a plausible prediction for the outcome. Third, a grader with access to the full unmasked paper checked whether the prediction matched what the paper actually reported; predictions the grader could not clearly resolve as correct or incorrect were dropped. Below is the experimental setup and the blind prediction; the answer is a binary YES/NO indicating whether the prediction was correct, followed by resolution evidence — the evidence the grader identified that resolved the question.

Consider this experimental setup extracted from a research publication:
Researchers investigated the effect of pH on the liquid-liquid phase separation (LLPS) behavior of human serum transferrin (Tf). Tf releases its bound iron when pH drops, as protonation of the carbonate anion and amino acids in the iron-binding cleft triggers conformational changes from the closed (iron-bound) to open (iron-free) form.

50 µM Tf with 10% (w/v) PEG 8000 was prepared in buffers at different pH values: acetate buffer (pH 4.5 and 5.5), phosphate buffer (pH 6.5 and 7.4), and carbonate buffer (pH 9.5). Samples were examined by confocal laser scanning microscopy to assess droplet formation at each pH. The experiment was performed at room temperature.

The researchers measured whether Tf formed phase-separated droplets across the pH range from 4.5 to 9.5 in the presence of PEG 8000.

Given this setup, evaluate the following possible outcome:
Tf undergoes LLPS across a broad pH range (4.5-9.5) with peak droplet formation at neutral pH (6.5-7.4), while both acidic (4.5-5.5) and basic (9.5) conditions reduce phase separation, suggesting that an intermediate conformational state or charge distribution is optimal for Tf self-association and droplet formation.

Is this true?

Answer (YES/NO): NO